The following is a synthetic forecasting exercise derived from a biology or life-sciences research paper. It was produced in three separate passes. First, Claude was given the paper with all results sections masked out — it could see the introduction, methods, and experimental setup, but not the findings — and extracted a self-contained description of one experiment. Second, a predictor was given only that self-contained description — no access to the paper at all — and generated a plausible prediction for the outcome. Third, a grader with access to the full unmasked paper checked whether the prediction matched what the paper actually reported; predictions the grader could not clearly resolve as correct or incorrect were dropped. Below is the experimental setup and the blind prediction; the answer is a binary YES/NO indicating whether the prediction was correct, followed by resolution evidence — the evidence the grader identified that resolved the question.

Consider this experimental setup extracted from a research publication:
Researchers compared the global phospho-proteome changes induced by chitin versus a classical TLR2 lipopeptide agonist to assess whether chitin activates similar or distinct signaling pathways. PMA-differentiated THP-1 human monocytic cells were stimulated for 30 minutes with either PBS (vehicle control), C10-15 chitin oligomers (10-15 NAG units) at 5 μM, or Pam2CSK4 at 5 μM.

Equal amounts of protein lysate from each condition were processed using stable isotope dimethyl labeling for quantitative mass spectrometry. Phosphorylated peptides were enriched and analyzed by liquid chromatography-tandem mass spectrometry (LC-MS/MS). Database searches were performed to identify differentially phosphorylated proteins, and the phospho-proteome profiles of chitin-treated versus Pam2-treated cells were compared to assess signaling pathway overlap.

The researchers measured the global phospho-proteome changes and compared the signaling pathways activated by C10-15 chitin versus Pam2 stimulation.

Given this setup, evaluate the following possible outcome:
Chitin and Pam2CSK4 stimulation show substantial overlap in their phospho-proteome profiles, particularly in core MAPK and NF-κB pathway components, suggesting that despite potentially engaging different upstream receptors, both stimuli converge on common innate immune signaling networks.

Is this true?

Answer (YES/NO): YES